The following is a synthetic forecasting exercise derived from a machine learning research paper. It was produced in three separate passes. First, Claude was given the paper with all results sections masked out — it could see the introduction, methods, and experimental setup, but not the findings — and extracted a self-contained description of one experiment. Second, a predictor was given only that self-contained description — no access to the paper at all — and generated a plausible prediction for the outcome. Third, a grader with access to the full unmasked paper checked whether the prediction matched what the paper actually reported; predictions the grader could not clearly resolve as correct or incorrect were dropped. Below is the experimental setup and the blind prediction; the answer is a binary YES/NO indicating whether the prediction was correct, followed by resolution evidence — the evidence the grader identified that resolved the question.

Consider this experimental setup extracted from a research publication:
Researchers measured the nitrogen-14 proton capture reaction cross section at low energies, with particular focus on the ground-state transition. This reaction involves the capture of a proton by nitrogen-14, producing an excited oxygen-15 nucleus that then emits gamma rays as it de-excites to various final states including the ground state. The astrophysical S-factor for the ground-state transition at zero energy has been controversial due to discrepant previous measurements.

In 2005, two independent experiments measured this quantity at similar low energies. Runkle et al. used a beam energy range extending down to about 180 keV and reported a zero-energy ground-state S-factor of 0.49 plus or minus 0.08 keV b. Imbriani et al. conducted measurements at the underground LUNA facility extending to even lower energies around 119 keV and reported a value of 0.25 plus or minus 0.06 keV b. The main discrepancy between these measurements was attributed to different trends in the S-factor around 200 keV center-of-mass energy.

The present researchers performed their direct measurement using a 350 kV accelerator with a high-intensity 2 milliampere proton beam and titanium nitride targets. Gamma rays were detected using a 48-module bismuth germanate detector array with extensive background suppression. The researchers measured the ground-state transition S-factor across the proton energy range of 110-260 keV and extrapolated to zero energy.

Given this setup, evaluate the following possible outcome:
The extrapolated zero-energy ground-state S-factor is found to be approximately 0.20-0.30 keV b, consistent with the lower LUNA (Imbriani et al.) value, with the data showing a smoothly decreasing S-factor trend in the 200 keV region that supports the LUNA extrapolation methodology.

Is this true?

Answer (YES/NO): NO